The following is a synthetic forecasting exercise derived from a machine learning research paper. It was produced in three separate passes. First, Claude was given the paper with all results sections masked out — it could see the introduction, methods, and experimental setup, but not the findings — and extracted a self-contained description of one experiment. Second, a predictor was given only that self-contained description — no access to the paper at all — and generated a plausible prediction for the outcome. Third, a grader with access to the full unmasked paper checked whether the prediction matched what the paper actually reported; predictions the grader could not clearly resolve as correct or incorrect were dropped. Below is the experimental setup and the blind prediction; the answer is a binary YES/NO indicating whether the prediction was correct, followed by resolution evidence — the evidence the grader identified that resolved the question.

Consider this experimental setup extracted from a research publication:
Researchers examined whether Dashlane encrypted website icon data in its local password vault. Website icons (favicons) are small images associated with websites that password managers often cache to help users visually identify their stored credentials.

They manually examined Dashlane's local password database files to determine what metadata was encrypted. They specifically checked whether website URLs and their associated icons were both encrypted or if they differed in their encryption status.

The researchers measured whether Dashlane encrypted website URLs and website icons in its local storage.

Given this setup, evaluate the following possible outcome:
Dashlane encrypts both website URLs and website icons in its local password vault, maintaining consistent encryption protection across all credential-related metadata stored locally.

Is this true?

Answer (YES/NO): NO